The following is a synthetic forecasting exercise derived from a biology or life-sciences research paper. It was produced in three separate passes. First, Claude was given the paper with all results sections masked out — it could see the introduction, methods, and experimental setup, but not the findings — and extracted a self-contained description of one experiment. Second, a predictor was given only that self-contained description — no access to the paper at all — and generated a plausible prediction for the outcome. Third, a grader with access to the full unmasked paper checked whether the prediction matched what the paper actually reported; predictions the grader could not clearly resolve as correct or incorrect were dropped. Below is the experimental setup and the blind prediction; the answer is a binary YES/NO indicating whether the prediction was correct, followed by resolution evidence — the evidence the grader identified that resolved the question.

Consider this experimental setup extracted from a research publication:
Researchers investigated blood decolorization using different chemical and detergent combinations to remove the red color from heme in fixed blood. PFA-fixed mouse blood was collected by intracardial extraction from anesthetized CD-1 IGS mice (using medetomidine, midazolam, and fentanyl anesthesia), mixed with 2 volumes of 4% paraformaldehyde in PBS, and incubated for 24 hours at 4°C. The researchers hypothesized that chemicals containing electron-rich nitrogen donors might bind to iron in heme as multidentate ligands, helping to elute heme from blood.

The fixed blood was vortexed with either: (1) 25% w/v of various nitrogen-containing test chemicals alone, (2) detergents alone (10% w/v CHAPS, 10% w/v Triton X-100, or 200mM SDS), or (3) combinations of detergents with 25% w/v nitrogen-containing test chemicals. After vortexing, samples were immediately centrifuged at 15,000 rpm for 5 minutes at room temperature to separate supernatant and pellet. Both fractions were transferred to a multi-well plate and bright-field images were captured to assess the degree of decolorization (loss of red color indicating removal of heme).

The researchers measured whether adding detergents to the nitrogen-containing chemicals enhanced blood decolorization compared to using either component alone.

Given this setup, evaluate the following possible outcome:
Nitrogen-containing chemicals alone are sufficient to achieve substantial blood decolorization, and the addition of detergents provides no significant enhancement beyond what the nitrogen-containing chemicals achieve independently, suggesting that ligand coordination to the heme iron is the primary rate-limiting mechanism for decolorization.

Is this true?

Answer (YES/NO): NO